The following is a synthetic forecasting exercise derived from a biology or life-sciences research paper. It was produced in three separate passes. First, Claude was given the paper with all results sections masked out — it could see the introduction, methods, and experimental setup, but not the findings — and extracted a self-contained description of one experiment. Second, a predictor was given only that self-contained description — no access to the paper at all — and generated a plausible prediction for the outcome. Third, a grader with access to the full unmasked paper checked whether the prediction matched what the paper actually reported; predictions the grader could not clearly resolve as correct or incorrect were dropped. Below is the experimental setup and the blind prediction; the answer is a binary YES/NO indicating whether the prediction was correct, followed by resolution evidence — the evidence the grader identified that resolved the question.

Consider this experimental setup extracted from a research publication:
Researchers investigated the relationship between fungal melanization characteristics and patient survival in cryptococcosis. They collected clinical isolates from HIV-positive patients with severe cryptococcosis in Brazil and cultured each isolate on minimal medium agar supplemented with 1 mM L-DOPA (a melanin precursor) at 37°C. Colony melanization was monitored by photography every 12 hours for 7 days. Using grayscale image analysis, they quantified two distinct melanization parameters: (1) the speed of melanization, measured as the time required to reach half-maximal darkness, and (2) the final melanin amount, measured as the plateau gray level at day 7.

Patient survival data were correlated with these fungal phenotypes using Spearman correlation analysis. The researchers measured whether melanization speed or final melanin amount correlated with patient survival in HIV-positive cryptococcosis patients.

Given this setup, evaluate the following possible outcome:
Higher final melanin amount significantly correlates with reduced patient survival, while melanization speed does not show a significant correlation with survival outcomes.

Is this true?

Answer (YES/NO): NO